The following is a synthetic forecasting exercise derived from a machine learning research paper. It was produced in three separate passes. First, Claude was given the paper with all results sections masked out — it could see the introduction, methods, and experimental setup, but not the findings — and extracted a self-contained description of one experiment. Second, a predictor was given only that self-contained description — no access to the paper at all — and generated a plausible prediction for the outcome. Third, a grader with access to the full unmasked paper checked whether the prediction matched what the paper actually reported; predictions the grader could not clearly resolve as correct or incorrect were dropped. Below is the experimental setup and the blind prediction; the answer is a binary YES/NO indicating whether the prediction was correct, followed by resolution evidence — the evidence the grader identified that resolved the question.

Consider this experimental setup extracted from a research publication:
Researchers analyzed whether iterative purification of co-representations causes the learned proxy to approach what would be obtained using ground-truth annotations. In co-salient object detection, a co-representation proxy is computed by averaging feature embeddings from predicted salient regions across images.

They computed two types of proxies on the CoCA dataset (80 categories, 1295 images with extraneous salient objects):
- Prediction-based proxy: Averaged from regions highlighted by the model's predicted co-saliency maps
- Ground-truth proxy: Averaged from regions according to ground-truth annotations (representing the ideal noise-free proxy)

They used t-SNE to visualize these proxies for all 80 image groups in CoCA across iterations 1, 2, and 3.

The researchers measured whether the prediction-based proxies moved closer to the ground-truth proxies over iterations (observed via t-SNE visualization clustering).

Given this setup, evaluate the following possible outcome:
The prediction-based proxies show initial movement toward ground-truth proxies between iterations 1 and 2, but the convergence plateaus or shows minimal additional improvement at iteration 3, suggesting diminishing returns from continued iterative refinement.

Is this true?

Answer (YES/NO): NO